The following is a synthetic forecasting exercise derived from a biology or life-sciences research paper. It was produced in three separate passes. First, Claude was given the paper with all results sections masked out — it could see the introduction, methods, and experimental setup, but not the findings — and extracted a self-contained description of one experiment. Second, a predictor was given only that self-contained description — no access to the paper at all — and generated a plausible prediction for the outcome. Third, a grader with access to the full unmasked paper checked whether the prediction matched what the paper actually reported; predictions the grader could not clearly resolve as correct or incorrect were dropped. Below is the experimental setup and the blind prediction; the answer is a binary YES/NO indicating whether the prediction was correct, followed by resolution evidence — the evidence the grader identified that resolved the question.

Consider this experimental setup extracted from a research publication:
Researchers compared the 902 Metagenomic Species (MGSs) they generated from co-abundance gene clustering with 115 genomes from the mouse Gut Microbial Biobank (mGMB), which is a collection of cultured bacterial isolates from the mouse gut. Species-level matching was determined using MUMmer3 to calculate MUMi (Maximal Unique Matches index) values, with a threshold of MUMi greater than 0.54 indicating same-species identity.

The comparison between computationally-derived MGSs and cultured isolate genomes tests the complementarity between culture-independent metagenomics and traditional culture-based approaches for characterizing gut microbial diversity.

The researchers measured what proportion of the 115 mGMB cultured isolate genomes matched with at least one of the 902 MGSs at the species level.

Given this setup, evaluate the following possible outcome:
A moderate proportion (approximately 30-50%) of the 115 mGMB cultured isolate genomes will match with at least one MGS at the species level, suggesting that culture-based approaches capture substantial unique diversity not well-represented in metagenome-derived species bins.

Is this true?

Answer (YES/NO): YES